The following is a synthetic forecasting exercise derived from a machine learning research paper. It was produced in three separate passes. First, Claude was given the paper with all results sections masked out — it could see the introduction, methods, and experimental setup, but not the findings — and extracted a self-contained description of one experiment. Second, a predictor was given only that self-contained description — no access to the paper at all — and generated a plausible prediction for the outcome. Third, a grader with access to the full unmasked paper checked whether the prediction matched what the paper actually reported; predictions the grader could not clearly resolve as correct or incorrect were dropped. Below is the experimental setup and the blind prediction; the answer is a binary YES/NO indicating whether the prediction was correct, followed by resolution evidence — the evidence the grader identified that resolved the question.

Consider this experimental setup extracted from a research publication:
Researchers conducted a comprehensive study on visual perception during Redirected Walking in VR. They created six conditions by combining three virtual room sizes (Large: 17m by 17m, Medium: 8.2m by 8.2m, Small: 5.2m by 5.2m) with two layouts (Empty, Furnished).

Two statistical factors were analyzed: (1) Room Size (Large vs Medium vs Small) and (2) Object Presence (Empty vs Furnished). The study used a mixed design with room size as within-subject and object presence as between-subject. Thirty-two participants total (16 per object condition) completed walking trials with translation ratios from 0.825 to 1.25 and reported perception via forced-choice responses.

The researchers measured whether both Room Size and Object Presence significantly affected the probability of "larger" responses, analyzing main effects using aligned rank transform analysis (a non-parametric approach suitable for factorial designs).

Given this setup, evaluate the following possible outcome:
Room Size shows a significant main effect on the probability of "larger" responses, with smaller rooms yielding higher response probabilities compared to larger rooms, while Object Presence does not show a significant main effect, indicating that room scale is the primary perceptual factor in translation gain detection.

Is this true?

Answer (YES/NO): NO